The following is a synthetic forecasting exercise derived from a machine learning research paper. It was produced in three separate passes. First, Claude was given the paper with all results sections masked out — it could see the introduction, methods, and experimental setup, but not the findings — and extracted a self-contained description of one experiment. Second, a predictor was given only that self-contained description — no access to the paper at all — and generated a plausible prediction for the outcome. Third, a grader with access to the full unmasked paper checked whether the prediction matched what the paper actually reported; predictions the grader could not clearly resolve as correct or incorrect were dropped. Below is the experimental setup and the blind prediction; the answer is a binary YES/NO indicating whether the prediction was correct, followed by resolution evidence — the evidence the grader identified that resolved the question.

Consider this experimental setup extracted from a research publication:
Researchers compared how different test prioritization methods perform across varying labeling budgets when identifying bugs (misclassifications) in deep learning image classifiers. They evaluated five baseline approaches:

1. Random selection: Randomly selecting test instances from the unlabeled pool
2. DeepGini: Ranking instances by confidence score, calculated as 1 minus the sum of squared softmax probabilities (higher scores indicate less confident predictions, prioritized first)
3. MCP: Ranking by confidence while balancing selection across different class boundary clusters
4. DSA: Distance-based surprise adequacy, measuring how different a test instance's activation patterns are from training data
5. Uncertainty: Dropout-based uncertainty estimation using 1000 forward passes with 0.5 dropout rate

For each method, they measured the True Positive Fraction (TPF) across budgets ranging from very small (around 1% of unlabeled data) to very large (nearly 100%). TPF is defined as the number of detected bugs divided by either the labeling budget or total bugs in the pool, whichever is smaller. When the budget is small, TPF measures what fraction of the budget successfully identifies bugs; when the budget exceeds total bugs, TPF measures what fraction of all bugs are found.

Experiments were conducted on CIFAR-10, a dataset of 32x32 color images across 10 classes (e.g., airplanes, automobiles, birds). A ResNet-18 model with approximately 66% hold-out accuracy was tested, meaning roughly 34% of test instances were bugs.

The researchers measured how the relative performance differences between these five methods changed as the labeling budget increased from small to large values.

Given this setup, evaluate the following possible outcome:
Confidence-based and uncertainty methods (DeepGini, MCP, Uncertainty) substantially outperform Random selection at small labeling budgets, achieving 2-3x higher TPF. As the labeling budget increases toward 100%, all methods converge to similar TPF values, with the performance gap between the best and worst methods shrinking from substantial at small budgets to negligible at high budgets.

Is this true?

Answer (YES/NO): NO